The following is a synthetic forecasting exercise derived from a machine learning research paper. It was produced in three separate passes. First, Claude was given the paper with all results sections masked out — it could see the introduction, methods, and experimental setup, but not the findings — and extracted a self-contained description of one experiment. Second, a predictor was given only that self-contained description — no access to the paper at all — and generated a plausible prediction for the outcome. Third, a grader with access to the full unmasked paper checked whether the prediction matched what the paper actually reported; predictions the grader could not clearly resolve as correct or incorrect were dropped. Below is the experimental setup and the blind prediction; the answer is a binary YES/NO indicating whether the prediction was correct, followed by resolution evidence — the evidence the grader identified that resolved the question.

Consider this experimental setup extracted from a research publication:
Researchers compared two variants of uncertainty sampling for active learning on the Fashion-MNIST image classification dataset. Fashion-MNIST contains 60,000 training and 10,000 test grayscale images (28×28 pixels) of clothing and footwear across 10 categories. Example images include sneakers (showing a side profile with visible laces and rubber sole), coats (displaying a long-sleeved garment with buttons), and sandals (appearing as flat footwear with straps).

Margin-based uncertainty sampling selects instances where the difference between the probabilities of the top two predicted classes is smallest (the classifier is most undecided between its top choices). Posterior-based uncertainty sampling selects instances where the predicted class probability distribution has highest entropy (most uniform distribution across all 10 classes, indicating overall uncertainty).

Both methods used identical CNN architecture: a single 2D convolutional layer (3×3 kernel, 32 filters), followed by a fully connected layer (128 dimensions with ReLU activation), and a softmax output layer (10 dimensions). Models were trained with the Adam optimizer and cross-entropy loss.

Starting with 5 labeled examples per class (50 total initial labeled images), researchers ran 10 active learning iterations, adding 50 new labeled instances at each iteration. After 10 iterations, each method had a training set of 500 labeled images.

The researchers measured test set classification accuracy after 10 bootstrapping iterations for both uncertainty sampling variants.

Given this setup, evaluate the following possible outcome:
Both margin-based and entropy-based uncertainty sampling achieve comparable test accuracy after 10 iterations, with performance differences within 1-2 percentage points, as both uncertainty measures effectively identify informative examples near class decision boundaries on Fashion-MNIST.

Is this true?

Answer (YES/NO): NO